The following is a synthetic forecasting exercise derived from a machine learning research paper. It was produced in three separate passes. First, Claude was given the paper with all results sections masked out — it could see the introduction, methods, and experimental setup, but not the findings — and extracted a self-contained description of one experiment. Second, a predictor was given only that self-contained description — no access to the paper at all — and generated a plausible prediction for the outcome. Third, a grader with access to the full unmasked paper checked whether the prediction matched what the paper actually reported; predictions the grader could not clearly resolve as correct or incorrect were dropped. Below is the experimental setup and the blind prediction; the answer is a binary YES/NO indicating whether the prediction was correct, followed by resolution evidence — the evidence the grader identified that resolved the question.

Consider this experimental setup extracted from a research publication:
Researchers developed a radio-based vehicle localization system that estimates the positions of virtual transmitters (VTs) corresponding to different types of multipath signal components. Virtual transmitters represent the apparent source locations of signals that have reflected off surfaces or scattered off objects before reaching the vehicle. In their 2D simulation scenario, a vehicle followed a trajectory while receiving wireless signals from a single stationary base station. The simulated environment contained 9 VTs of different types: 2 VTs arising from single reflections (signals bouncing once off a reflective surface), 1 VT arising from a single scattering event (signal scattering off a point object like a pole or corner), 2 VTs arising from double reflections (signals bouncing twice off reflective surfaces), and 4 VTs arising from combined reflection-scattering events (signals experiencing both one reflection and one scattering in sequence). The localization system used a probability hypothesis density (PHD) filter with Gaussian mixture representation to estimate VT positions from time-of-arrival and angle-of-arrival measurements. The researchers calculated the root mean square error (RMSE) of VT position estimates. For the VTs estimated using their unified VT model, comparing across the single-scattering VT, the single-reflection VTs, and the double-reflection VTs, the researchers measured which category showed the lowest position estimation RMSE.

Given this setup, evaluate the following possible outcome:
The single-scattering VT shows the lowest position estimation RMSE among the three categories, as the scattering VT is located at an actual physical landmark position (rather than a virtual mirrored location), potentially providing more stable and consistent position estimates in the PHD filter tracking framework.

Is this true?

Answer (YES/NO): YES